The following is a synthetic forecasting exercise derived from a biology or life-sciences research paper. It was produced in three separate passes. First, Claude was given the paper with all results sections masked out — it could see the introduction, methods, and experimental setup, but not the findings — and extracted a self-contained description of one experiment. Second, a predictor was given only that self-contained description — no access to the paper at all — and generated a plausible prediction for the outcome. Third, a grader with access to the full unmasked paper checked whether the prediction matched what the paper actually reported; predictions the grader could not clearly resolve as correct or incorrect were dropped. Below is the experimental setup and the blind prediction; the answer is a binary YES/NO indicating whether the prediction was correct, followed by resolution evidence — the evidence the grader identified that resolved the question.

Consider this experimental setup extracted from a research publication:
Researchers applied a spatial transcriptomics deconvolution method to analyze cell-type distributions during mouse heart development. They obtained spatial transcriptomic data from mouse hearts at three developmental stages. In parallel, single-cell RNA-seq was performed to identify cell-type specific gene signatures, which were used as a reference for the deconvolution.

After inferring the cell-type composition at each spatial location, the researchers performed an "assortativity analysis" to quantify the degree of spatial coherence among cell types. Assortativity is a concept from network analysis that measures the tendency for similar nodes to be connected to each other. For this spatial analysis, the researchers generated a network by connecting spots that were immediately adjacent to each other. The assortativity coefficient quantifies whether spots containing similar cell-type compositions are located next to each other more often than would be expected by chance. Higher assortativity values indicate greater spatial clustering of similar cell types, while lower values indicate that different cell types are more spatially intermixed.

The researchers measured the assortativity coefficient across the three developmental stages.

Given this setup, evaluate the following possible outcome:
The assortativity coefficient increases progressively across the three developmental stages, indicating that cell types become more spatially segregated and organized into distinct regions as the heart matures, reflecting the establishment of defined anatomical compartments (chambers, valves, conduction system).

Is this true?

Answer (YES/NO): YES